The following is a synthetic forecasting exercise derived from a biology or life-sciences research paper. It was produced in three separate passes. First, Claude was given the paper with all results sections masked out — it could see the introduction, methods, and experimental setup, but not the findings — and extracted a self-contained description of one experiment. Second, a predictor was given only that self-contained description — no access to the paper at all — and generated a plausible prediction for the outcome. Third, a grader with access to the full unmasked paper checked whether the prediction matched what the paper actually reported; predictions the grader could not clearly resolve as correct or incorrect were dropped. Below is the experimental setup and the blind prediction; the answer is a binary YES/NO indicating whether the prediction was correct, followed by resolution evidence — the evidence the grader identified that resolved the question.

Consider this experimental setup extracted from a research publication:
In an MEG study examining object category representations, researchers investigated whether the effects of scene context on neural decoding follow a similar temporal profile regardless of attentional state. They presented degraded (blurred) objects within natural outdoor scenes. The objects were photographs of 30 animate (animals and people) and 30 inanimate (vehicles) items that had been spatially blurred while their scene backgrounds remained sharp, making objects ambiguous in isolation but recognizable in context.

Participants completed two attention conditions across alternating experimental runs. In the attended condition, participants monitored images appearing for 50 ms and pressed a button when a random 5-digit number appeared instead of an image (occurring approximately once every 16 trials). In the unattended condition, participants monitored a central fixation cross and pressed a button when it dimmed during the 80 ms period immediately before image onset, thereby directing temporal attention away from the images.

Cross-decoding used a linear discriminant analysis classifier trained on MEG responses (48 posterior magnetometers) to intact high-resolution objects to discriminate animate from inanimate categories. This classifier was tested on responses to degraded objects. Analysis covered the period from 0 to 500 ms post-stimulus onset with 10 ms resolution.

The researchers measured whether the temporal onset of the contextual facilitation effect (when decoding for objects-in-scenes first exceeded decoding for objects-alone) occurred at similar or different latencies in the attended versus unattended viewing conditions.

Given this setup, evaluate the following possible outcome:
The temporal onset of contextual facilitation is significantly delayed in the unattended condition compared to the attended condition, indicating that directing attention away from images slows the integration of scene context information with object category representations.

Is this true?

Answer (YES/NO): NO